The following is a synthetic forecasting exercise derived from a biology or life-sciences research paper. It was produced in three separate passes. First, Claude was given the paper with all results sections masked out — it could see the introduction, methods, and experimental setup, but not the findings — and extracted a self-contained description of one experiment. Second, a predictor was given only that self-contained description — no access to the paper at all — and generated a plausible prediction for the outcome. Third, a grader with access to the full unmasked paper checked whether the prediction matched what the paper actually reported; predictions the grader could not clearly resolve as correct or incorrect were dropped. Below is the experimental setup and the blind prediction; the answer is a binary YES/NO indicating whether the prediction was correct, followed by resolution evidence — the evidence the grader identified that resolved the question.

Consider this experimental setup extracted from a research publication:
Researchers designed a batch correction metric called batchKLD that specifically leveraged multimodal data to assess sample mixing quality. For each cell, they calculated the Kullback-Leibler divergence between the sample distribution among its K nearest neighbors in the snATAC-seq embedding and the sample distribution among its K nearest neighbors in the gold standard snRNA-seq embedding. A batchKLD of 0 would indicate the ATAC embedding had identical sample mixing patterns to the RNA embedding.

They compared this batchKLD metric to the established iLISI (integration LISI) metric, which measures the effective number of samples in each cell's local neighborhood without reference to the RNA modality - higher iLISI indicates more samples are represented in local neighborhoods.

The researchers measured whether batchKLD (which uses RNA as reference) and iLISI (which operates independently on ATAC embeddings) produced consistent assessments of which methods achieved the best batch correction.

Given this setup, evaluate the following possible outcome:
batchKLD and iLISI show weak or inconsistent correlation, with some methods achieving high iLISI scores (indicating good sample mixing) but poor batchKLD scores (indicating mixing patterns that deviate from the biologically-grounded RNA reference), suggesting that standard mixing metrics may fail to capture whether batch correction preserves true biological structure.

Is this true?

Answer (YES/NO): YES